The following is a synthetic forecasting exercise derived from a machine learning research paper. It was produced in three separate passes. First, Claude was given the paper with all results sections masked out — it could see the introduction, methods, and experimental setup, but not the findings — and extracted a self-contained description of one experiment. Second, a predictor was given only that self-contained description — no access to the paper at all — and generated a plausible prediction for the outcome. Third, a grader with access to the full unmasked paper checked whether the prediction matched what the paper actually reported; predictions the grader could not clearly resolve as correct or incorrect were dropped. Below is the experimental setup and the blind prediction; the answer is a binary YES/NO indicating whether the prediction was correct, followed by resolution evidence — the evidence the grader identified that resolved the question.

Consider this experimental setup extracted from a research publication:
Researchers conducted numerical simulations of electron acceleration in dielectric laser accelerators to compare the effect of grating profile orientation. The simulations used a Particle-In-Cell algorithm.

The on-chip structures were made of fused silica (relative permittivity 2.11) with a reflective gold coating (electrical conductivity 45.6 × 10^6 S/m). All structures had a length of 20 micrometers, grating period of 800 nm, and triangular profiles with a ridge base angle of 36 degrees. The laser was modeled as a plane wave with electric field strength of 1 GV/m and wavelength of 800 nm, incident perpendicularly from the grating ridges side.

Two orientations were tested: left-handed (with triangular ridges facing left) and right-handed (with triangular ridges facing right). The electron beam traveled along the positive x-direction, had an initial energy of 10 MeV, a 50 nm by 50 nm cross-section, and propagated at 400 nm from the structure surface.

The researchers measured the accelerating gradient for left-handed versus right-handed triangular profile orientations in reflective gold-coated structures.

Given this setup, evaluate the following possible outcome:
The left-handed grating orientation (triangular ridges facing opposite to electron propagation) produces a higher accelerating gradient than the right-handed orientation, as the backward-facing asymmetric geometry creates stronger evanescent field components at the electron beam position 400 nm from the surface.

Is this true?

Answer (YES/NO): NO